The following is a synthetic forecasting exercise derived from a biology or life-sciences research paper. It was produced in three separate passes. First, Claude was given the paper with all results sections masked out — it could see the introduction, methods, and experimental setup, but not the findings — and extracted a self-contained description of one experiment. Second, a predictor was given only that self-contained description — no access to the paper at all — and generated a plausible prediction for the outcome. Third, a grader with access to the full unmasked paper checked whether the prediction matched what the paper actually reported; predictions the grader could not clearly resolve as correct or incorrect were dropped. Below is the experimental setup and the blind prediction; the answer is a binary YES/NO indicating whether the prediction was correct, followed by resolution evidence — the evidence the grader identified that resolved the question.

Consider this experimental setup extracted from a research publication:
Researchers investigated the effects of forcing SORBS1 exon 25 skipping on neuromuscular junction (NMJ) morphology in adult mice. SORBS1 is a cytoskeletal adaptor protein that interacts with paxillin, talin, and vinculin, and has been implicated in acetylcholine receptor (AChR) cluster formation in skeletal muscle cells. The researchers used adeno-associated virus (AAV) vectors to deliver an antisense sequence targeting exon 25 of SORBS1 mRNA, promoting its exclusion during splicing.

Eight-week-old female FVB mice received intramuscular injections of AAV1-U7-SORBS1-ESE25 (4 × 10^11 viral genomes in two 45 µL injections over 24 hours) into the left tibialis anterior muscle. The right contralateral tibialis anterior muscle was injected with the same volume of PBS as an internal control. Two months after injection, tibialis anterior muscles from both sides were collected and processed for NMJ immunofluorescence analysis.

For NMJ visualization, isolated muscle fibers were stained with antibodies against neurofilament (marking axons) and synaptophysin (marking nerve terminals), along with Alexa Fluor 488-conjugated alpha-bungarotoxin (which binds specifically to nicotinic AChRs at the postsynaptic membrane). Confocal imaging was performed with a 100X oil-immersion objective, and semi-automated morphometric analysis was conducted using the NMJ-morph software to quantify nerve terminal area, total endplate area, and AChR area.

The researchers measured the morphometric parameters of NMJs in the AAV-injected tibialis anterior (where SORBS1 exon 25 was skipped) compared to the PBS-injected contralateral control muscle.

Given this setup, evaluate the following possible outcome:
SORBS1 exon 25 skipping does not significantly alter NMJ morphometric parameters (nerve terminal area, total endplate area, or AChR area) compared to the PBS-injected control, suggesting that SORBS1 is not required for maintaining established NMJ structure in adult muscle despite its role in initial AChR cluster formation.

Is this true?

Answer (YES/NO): NO